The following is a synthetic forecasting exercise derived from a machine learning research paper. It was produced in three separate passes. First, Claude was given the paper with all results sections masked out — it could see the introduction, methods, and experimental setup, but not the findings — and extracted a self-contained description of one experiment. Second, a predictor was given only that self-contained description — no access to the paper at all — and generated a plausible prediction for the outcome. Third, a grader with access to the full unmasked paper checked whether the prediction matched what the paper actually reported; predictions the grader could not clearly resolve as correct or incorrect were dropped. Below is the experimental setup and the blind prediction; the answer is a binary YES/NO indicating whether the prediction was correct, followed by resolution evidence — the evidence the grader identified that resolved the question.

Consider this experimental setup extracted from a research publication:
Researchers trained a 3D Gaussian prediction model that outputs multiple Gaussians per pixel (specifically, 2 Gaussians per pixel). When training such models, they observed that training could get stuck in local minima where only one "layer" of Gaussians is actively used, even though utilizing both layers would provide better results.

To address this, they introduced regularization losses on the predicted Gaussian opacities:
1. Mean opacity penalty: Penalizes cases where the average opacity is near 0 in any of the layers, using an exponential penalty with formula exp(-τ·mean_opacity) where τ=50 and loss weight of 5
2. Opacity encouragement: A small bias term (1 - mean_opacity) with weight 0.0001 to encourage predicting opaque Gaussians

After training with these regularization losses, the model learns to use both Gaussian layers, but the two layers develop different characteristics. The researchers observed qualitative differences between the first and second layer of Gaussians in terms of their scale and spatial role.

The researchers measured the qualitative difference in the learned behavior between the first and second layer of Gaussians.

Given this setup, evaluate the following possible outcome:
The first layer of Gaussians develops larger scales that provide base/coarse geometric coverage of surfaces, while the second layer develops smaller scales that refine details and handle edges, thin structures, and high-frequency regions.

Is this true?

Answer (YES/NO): YES